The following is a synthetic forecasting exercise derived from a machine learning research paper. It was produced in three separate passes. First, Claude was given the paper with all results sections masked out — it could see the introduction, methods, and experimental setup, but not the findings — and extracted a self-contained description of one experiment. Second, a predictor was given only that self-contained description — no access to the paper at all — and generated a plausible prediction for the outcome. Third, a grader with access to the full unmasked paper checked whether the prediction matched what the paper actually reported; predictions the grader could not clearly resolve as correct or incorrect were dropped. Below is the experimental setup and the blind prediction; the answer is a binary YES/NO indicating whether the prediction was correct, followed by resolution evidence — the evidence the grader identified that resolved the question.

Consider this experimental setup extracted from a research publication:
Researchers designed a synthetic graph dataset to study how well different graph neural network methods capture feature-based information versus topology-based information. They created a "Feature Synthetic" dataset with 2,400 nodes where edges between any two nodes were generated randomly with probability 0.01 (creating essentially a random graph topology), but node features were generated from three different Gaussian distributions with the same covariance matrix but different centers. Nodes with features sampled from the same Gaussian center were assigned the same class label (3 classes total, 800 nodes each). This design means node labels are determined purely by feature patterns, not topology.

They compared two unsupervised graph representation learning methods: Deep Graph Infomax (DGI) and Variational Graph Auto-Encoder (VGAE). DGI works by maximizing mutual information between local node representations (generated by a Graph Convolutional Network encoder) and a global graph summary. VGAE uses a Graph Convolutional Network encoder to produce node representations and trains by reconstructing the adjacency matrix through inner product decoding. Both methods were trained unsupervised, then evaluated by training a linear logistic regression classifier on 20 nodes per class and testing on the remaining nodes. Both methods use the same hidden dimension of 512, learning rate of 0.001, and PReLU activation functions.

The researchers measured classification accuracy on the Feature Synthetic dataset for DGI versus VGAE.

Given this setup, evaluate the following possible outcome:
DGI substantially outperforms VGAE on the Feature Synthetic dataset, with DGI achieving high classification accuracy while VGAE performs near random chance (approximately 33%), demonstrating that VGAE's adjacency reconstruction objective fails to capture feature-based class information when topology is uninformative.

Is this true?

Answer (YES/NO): NO